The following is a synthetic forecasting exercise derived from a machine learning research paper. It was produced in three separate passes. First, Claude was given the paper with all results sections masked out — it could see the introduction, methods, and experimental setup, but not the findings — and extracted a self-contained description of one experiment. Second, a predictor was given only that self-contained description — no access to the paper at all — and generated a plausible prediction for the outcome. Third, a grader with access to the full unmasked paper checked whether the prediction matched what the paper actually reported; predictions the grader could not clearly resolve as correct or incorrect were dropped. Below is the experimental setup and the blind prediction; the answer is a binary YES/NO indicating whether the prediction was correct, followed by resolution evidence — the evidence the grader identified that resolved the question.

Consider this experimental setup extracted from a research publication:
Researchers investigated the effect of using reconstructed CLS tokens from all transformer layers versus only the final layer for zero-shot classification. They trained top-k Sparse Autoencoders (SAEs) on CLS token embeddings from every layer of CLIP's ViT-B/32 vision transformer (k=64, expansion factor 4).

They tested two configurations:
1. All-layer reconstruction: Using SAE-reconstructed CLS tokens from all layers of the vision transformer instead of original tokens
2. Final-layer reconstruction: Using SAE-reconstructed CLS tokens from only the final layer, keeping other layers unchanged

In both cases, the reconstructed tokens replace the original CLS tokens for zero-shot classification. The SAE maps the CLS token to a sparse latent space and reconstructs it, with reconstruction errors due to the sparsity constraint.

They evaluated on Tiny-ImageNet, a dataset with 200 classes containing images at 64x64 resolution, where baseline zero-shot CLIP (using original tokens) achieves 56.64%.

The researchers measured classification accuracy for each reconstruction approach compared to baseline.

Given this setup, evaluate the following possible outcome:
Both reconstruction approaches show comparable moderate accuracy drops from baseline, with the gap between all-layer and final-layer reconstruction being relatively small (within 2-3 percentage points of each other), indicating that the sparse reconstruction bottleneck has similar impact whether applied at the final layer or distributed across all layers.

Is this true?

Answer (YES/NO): NO